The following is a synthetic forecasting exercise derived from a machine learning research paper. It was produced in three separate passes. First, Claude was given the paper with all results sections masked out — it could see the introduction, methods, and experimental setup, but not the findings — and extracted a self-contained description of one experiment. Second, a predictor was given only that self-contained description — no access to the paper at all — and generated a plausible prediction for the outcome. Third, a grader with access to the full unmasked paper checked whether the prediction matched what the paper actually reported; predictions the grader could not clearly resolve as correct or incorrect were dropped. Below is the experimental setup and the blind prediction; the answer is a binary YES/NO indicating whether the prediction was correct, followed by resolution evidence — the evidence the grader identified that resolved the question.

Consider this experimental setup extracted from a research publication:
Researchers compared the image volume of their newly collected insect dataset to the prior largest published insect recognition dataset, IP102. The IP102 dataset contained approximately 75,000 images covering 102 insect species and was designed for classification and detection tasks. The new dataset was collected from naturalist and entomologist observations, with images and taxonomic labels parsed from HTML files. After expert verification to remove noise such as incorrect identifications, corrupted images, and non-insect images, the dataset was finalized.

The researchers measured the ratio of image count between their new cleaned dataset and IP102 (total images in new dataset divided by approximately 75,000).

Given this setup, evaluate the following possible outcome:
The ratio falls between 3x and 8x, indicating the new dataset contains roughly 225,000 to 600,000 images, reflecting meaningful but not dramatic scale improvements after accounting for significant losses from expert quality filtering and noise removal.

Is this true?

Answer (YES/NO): NO